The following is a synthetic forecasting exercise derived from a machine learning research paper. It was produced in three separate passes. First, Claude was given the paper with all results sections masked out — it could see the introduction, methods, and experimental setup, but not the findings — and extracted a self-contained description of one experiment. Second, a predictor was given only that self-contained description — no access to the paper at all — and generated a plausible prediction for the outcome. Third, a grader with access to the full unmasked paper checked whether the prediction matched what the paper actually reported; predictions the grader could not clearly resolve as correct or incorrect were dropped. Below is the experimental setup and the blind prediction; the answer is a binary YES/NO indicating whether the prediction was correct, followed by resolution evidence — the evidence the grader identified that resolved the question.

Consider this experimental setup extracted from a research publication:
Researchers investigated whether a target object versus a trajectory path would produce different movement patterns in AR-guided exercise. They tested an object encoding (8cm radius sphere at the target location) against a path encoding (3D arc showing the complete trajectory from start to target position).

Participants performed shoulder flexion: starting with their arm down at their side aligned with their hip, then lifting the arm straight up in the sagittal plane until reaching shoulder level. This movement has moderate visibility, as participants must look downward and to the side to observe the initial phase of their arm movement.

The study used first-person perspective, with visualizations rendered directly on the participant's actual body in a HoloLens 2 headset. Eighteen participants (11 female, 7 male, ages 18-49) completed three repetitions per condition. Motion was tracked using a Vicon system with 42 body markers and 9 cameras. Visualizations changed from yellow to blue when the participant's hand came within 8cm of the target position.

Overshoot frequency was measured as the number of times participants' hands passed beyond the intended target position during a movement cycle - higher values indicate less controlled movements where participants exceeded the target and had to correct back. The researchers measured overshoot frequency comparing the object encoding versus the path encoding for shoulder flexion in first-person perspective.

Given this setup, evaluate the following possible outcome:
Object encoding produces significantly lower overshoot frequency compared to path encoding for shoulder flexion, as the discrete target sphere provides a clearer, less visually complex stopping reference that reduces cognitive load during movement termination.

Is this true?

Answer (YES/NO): NO